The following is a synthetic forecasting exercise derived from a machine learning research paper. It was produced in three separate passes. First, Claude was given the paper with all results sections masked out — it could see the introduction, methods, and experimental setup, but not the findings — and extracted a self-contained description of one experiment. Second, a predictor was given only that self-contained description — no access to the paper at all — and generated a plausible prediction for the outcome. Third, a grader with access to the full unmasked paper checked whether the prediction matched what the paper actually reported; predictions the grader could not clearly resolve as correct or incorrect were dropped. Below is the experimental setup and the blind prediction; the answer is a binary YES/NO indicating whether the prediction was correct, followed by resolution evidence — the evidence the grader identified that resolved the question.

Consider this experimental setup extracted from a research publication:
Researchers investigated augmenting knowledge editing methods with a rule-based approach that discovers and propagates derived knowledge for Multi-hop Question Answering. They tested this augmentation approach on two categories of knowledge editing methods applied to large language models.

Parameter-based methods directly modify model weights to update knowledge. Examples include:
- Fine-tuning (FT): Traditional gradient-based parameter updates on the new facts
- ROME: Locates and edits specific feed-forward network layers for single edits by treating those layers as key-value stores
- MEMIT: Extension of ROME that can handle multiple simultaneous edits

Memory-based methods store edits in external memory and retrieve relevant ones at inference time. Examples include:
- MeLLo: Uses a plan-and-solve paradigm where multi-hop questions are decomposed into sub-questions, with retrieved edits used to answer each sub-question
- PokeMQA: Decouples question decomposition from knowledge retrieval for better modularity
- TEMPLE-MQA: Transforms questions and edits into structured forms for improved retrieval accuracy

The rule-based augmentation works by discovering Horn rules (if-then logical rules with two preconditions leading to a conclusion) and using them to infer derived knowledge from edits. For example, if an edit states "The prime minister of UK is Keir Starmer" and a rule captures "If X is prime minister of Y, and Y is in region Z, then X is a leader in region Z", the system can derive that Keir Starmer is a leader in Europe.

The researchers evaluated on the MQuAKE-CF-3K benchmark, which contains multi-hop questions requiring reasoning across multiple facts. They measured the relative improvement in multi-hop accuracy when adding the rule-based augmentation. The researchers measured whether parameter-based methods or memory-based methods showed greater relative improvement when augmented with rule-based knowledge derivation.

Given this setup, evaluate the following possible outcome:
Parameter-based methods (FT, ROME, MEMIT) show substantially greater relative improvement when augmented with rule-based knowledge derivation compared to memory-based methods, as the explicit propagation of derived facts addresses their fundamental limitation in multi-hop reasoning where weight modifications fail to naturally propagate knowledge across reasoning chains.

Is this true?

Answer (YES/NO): YES